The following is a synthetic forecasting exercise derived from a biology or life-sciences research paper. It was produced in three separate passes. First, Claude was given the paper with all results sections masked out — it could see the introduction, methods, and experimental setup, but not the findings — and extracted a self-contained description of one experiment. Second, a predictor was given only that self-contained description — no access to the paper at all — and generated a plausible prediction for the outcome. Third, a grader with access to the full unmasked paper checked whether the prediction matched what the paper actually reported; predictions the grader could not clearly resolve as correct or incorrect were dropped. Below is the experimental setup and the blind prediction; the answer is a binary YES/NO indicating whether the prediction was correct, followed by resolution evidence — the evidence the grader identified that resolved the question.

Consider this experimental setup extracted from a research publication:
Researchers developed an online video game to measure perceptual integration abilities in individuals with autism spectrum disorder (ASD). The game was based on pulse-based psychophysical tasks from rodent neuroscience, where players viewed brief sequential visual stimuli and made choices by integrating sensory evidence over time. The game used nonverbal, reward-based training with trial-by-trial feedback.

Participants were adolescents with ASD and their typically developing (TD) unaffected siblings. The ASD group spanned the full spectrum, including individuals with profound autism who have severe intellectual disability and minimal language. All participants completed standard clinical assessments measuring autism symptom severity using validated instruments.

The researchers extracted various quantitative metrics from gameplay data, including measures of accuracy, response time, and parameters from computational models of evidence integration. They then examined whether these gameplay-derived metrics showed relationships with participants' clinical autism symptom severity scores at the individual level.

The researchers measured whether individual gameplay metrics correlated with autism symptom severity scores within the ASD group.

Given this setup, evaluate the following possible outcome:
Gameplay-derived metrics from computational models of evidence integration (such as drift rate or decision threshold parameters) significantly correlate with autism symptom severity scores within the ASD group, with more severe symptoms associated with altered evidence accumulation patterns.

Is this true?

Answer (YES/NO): YES